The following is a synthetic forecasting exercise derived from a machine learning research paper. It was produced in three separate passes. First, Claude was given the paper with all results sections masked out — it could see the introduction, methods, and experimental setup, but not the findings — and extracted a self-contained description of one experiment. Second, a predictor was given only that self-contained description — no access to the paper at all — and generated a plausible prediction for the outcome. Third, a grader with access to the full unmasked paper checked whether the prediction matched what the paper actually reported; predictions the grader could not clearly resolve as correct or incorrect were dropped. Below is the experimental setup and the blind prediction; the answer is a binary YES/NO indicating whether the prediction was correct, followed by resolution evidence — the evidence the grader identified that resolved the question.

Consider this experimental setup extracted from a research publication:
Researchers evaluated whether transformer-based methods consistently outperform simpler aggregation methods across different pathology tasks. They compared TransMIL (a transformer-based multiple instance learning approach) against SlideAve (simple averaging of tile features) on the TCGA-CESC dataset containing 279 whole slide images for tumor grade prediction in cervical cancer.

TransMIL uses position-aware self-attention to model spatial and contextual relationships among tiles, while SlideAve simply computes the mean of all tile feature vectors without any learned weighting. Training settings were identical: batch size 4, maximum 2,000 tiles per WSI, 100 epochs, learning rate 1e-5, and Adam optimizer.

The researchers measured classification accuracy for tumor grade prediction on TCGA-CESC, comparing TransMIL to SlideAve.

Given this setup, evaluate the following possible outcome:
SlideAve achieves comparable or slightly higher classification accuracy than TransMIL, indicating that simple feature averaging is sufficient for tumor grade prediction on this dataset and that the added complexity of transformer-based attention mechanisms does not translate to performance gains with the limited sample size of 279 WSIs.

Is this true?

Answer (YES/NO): NO